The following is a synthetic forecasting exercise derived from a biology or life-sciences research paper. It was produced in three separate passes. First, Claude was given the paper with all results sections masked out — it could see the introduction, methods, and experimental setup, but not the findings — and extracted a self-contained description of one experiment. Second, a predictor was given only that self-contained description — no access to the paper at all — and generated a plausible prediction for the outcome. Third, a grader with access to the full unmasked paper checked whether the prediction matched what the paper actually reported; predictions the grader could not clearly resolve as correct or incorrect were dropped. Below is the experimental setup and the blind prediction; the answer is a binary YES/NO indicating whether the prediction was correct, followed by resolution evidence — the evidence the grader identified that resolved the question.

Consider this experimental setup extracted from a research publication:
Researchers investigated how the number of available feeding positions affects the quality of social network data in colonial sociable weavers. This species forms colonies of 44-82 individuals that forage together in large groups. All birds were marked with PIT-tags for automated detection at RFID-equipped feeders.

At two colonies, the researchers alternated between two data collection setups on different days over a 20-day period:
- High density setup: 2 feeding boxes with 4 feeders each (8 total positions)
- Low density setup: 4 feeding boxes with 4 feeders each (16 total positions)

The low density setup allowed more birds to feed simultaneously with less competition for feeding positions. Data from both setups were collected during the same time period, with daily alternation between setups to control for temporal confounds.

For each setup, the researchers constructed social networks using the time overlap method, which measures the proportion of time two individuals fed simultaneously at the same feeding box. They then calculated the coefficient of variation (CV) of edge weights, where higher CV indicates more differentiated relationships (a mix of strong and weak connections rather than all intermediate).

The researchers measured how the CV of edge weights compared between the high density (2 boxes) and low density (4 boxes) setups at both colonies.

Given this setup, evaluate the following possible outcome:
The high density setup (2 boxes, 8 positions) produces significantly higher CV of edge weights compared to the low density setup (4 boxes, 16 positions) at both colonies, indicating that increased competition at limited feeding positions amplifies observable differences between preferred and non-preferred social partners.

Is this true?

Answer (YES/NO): NO